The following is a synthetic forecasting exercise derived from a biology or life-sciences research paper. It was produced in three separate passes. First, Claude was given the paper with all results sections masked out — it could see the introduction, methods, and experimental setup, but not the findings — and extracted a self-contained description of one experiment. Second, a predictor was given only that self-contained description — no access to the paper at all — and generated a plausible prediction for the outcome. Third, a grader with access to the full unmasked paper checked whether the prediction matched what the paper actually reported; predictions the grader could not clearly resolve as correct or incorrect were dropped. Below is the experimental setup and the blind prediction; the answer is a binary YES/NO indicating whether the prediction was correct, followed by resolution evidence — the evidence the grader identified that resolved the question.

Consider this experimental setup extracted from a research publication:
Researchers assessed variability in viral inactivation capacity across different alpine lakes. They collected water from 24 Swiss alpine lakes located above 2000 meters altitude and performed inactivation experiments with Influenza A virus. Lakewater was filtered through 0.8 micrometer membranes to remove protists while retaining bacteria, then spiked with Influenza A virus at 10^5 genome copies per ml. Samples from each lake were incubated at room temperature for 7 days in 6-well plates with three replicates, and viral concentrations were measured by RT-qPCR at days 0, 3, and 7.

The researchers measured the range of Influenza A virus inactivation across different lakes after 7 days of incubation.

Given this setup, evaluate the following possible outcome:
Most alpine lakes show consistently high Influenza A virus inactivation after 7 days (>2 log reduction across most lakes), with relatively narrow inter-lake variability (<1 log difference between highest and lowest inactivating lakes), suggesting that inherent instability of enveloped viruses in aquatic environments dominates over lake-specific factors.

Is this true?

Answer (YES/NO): NO